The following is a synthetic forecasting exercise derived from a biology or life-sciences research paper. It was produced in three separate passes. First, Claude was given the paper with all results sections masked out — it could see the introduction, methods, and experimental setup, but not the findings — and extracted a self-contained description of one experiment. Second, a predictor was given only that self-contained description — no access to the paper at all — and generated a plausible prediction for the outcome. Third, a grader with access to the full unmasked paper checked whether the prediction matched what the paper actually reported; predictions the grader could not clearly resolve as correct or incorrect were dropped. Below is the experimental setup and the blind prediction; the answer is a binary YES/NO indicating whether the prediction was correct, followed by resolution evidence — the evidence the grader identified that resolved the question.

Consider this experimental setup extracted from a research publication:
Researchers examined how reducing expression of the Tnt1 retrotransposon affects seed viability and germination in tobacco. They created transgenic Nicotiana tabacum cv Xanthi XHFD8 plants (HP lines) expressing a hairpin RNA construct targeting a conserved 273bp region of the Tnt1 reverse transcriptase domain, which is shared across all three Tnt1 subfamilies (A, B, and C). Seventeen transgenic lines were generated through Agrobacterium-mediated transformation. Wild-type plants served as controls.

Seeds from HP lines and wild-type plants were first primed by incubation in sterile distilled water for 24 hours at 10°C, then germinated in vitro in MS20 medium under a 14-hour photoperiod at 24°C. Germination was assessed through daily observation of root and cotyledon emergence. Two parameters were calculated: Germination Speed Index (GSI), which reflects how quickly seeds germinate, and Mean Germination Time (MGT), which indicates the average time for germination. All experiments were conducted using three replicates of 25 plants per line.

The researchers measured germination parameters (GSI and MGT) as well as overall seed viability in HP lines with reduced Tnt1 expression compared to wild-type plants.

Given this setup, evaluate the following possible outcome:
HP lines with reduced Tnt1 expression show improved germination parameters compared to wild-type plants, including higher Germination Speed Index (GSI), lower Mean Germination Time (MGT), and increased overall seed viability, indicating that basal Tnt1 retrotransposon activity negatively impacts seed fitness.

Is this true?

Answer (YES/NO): NO